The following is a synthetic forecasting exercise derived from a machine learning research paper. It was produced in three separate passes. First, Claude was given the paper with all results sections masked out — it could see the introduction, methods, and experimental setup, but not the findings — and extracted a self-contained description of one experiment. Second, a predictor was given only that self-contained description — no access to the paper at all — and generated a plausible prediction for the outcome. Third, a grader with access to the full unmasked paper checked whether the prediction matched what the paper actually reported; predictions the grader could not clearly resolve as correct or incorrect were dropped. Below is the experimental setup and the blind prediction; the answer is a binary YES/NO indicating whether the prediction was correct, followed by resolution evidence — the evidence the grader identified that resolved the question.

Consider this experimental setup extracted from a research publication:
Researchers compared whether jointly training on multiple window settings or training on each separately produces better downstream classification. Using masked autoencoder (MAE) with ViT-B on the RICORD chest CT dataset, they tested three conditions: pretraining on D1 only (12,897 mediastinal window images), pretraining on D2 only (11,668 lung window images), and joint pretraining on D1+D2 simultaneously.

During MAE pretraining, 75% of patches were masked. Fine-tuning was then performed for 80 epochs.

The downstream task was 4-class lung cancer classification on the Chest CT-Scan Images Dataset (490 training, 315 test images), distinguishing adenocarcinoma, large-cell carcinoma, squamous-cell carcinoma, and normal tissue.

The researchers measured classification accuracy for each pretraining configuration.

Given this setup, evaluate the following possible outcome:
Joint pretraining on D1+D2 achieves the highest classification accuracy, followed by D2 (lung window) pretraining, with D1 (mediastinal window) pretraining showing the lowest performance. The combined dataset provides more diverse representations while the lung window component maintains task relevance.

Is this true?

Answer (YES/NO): NO